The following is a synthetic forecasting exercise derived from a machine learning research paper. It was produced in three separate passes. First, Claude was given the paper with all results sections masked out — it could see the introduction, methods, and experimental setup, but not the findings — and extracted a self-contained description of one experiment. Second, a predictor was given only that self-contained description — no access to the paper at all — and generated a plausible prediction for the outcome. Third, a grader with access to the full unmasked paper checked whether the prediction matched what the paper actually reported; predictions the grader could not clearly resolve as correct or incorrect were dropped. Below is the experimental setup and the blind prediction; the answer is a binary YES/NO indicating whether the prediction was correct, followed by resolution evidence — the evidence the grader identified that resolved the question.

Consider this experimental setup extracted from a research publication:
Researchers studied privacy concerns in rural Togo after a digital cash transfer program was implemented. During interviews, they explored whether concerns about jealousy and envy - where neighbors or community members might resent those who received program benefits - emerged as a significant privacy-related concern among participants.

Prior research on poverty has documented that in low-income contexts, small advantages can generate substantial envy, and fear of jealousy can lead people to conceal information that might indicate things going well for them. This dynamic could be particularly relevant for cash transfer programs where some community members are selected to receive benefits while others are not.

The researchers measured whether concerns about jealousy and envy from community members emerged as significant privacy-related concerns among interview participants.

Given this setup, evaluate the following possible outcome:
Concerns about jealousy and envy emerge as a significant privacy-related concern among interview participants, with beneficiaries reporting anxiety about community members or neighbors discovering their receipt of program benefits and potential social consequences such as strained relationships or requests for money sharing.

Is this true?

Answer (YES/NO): NO